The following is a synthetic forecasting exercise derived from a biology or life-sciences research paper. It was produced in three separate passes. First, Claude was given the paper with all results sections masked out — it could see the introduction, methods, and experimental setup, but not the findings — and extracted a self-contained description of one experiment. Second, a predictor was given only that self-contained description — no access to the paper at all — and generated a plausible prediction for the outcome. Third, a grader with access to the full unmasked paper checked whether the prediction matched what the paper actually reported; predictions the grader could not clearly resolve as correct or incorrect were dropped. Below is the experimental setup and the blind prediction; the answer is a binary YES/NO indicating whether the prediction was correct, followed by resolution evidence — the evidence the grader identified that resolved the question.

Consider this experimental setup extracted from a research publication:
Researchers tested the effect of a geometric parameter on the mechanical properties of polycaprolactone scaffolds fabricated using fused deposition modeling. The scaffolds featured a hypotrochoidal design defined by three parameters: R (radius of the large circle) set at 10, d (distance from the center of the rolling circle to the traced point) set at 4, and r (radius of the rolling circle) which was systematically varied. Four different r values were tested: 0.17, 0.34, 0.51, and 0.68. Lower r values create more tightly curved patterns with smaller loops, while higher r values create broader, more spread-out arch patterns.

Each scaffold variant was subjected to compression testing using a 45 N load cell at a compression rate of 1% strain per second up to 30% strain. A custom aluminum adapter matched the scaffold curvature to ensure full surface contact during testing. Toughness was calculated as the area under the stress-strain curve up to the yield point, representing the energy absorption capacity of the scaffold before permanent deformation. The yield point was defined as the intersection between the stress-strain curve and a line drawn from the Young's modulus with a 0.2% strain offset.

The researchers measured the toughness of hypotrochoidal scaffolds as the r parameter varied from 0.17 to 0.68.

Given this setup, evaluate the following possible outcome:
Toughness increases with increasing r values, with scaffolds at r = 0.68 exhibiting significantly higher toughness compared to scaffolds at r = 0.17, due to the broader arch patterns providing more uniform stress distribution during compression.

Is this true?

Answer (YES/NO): NO